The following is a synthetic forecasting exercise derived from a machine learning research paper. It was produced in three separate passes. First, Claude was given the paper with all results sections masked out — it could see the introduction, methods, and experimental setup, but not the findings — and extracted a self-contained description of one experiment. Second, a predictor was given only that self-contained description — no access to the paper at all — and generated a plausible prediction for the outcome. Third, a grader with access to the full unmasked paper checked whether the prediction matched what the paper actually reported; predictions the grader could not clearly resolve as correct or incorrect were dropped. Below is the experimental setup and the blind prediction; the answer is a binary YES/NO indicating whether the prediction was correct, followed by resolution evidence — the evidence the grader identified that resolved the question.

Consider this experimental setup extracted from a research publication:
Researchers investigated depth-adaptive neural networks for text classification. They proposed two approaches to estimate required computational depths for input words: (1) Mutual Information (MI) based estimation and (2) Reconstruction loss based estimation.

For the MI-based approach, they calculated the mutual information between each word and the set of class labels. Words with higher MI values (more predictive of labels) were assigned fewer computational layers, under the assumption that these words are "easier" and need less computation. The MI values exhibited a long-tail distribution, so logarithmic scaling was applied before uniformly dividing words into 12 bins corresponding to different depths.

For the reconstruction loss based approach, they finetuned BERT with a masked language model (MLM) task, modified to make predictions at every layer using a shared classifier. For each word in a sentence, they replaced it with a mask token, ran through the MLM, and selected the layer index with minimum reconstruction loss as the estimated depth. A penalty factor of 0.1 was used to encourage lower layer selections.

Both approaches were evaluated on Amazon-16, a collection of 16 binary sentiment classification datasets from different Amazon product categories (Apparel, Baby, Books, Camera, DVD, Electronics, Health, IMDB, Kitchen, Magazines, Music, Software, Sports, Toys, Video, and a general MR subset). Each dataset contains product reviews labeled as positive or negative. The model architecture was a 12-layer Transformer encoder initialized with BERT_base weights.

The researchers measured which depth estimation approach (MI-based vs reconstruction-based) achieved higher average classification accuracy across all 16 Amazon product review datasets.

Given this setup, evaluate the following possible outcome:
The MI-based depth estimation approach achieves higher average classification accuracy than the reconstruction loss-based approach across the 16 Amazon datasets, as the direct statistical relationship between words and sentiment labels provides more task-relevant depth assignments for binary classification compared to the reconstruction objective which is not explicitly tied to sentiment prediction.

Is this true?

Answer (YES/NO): YES